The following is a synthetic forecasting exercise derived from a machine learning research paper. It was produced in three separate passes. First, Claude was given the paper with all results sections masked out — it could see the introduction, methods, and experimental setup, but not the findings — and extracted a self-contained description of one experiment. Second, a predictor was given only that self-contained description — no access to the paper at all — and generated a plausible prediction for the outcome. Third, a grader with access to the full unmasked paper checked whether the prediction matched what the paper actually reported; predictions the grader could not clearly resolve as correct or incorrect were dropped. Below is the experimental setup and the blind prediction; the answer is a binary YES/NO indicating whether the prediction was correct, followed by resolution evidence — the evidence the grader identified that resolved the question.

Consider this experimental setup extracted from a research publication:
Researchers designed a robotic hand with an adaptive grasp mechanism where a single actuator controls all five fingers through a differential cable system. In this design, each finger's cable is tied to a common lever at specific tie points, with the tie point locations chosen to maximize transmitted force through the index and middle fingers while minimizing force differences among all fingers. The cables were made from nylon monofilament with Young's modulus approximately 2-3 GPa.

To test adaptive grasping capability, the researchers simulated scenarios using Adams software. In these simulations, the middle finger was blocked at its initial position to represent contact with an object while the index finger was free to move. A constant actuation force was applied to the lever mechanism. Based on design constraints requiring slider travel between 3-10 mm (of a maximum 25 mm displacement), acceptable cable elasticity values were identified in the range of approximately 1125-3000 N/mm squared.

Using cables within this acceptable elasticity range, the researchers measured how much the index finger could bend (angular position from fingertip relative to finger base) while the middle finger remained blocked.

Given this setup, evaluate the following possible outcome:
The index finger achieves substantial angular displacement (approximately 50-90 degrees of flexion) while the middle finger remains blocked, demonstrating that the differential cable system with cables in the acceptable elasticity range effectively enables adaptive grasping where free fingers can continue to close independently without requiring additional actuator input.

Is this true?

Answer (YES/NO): NO